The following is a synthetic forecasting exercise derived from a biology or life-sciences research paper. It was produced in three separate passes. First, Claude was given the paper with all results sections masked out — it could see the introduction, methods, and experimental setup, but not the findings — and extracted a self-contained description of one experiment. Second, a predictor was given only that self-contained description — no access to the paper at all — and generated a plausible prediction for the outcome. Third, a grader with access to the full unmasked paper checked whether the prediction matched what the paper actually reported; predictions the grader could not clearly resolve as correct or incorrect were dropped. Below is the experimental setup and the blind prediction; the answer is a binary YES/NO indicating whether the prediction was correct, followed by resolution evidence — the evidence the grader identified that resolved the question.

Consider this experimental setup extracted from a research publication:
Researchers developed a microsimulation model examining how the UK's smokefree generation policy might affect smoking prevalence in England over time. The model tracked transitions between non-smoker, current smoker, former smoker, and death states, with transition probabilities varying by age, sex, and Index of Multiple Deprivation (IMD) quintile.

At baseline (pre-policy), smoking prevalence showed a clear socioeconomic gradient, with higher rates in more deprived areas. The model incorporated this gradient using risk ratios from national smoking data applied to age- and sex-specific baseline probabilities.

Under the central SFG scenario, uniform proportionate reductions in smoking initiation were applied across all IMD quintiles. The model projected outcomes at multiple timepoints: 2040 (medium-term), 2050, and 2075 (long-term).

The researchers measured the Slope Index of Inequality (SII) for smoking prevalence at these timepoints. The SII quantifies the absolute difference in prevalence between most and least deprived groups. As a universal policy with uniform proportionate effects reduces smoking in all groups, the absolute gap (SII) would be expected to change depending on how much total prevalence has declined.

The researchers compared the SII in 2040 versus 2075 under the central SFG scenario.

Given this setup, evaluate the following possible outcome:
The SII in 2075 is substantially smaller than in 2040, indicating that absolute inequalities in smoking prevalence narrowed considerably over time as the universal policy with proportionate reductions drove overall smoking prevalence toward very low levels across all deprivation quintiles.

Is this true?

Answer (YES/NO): YES